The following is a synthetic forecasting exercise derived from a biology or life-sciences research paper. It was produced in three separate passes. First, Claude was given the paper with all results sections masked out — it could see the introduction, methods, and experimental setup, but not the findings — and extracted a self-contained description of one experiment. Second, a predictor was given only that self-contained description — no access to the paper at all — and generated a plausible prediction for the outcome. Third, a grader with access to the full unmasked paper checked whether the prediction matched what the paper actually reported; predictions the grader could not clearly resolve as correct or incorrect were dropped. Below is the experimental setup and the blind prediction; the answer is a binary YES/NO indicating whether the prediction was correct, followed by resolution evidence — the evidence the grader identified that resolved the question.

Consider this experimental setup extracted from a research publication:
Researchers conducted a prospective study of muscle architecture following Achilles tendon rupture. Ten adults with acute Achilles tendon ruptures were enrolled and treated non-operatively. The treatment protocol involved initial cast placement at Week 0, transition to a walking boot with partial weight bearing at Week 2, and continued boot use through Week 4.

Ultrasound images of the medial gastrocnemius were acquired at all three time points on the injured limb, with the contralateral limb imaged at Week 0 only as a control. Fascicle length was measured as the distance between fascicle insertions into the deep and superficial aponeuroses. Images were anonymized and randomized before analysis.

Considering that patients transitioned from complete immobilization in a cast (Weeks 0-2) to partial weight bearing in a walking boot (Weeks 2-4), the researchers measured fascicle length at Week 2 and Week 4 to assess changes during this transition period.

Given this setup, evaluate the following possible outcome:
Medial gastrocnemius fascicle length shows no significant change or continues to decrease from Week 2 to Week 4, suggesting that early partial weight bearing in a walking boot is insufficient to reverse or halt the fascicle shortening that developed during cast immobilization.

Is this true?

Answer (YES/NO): YES